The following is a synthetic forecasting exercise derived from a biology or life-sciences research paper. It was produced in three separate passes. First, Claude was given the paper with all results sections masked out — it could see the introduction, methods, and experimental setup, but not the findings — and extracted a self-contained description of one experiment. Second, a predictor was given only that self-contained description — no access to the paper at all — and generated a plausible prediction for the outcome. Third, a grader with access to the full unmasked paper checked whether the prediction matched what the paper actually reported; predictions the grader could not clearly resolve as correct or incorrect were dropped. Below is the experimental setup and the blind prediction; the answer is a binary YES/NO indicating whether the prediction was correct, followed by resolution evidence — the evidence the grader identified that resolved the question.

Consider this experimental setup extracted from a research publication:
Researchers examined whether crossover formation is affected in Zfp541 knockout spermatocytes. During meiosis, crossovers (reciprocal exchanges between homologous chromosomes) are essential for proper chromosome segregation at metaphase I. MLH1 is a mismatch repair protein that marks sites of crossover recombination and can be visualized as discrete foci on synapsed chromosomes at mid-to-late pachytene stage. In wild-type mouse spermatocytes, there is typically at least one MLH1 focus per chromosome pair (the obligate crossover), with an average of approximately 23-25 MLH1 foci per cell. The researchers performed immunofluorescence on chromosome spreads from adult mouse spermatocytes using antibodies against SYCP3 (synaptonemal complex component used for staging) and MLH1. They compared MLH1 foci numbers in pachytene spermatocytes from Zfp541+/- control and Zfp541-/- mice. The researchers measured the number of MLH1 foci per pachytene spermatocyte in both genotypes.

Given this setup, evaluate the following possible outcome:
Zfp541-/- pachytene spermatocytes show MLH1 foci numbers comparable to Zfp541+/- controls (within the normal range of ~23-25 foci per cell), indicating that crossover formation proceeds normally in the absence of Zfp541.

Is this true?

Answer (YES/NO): NO